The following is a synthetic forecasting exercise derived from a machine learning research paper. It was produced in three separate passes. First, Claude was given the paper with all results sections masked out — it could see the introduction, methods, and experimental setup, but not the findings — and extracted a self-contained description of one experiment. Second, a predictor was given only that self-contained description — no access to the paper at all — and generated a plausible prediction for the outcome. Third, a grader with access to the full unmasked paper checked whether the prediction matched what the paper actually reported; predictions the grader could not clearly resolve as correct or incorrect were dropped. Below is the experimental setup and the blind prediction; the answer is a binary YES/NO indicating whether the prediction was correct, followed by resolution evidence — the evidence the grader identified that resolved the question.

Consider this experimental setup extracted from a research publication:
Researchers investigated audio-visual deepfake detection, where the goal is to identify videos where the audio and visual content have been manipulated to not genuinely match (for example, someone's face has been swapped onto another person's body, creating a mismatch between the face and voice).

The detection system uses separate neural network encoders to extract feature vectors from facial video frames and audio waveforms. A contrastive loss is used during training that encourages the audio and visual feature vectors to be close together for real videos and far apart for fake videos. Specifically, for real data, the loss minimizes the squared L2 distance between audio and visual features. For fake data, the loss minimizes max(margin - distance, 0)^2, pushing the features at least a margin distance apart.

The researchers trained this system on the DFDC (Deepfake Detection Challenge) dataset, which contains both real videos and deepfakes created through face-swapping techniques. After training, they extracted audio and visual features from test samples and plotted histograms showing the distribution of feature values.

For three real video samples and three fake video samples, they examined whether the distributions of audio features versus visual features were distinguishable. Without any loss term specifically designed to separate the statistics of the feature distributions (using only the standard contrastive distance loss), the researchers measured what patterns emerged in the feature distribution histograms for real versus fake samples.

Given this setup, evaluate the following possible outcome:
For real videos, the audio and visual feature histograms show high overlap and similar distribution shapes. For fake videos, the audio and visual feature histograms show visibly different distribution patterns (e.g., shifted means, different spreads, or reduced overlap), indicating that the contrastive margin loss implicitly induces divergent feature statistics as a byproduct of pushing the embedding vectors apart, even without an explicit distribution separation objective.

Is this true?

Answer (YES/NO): NO